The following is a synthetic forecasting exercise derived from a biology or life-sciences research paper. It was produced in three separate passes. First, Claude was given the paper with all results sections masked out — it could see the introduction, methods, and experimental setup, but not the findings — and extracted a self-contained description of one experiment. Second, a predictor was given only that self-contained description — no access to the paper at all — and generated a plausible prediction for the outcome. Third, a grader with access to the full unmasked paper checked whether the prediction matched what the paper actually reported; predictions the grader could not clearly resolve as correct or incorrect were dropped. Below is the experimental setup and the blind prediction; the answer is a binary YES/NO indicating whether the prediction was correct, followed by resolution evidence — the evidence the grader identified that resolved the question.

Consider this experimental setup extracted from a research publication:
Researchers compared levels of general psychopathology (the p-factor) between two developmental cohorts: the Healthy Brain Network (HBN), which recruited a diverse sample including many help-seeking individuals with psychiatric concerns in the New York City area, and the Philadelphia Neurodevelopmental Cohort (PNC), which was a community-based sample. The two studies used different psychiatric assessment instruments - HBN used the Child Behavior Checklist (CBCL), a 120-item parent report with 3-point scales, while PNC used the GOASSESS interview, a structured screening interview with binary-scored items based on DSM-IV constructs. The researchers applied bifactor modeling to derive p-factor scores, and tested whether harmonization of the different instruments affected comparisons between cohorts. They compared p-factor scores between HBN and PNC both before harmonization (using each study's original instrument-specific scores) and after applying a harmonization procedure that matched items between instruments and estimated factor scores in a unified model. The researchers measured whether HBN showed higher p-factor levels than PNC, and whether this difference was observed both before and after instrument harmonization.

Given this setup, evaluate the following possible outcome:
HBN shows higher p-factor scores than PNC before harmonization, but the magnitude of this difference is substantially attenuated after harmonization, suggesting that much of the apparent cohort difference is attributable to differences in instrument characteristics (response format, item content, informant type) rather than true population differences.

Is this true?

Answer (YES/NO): NO